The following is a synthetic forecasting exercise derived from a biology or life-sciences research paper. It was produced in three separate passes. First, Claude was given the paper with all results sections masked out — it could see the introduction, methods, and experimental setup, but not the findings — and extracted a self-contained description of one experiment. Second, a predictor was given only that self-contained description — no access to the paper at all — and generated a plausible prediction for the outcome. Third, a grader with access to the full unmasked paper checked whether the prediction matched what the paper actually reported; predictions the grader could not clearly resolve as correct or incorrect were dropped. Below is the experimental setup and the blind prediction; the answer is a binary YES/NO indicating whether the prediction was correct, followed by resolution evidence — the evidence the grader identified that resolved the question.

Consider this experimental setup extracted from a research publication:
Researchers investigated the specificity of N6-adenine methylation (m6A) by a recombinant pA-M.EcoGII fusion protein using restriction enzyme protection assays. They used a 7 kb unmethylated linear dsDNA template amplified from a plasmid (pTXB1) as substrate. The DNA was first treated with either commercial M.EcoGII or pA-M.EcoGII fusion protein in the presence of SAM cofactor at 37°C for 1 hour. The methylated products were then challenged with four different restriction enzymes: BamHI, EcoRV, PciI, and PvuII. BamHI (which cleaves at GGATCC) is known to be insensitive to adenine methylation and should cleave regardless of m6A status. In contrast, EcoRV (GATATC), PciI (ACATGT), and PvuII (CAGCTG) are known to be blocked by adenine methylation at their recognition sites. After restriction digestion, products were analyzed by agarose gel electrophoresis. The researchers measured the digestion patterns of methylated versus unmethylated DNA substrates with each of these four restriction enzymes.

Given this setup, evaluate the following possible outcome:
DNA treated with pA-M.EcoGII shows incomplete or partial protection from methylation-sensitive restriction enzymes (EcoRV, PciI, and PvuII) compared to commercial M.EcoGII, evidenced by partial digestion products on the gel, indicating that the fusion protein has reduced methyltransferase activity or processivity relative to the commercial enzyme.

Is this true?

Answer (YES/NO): NO